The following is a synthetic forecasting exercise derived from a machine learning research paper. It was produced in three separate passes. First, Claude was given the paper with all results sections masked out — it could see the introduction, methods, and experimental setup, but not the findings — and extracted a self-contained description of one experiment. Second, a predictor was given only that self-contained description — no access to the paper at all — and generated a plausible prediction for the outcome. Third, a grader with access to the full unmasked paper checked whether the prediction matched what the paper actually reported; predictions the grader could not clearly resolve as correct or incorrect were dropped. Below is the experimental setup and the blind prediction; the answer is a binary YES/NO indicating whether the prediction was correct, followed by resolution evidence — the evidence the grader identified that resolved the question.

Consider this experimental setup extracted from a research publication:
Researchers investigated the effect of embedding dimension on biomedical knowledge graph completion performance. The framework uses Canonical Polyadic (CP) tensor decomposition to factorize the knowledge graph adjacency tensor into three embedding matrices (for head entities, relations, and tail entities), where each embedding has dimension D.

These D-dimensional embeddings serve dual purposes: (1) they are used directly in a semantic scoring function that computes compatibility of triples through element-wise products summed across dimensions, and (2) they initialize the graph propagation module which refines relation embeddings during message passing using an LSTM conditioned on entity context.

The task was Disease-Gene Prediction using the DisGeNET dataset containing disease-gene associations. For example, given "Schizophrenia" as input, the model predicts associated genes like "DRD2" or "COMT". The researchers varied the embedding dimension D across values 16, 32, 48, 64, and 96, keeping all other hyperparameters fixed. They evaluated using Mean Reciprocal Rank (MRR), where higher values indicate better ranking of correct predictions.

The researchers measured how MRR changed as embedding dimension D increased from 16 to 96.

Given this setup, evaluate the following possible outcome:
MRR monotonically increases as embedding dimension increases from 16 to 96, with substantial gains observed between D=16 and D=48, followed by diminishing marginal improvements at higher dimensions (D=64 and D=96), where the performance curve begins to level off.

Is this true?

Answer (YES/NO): NO